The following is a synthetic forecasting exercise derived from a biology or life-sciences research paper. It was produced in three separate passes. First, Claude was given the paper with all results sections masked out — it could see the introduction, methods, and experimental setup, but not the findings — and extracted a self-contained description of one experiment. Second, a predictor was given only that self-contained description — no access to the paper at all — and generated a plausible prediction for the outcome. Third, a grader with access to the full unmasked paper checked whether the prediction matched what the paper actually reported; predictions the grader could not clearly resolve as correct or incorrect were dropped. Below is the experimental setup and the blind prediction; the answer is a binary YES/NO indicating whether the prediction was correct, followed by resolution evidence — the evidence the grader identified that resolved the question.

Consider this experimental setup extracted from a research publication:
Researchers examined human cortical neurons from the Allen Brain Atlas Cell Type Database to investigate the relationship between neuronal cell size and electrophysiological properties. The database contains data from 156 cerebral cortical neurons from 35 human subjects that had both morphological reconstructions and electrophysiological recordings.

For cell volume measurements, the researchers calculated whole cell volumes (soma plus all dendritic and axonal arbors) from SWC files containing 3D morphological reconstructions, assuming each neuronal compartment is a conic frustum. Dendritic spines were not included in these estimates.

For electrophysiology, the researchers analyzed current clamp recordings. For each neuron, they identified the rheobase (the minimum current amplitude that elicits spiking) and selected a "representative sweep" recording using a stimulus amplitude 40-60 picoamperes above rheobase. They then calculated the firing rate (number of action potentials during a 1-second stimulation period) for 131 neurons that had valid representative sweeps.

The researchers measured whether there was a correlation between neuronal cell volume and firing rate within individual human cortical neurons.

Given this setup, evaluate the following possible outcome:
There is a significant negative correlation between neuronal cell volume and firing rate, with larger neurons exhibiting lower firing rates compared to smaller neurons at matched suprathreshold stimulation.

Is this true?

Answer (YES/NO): YES